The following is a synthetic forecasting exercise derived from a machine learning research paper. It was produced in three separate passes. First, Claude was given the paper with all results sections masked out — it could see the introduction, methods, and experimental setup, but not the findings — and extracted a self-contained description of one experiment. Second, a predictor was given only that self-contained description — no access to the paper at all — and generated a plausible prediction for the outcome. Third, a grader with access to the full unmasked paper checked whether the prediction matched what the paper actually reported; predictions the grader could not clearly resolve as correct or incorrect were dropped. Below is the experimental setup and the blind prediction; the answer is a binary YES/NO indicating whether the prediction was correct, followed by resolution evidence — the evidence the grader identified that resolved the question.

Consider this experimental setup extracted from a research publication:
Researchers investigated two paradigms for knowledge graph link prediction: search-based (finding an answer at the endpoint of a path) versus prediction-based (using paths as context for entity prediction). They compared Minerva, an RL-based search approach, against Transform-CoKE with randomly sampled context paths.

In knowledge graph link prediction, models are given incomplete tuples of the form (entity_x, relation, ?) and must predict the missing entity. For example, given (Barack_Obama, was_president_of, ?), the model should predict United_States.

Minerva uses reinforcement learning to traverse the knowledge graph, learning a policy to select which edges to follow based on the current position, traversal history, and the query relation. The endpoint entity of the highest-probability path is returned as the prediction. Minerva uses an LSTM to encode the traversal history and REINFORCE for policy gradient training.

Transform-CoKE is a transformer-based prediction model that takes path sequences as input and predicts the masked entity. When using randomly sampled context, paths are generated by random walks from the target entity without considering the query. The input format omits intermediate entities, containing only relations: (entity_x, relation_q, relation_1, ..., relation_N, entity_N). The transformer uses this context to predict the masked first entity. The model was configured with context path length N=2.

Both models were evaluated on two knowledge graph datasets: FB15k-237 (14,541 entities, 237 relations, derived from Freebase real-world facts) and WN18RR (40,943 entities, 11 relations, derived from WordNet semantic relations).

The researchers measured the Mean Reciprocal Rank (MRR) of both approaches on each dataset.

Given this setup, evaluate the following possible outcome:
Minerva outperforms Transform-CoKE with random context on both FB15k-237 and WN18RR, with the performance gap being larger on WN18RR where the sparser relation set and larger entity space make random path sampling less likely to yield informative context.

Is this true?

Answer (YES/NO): NO